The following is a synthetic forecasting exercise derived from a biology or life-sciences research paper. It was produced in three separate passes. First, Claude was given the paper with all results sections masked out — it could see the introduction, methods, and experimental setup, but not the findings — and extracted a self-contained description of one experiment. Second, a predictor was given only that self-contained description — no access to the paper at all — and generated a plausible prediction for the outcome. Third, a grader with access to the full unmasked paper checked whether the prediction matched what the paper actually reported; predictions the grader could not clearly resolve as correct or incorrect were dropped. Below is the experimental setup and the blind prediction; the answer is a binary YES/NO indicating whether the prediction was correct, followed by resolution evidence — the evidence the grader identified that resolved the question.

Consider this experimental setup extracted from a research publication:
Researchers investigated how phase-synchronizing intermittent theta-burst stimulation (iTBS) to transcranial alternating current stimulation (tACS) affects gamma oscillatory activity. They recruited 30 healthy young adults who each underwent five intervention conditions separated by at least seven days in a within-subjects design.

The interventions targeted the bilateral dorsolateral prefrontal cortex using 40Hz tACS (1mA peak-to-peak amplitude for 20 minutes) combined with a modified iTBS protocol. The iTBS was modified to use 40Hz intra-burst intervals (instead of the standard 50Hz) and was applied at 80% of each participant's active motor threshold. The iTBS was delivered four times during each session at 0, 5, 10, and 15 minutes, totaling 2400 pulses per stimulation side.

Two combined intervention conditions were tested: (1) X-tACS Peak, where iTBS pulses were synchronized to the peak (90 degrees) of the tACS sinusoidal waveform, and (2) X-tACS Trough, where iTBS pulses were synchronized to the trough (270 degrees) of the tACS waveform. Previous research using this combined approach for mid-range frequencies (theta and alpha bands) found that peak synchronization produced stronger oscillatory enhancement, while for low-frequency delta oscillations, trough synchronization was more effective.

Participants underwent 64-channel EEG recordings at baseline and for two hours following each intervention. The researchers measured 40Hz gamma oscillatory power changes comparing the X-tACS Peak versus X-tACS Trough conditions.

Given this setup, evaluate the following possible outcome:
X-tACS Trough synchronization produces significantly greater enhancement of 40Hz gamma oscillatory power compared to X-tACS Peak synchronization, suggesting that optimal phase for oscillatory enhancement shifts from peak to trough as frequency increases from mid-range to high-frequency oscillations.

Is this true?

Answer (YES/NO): NO